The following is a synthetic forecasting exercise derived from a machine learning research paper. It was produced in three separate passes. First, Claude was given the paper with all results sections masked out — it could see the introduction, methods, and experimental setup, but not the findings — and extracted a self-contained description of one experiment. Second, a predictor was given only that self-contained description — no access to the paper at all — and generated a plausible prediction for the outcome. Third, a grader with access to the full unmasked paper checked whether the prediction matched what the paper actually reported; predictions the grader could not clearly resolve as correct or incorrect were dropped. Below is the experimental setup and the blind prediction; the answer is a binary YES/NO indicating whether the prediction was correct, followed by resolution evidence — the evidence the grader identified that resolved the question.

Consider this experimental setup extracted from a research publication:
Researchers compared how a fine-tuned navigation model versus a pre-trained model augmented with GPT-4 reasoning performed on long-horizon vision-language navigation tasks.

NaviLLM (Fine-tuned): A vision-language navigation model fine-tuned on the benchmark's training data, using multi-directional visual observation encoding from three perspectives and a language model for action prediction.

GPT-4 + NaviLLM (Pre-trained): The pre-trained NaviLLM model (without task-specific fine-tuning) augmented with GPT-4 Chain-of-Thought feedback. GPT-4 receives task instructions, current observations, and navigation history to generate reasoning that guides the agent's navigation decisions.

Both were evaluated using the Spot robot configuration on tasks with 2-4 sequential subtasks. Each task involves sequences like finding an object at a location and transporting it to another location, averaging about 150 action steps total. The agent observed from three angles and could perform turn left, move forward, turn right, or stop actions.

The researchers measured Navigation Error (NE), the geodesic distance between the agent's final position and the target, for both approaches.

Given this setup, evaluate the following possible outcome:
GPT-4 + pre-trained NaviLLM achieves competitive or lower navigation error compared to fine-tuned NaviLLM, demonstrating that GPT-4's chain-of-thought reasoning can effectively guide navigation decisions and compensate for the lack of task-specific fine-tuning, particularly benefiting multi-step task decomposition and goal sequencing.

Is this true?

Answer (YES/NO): YES